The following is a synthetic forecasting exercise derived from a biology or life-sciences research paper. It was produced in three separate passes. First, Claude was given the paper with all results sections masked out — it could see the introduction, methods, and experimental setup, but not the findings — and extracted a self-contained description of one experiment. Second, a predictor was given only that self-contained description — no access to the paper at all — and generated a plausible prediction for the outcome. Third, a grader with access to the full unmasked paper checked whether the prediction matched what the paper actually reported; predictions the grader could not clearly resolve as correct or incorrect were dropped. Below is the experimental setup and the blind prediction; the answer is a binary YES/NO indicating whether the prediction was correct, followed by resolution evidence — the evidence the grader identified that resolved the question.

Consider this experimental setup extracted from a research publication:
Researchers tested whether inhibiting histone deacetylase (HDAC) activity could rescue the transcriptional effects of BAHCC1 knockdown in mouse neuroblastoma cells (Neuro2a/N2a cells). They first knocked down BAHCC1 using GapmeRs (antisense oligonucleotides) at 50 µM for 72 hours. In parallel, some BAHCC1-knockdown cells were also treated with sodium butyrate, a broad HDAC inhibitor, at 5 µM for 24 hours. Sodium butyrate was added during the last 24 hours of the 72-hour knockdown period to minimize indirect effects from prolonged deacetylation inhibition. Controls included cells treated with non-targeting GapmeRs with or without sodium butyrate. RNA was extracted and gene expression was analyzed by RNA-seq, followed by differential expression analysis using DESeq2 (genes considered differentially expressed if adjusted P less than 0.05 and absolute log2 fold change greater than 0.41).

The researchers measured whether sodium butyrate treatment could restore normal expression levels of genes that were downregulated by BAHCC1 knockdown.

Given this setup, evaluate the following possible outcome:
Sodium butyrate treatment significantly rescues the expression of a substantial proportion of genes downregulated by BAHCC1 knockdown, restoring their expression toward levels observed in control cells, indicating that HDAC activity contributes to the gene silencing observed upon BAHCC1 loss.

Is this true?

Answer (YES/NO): YES